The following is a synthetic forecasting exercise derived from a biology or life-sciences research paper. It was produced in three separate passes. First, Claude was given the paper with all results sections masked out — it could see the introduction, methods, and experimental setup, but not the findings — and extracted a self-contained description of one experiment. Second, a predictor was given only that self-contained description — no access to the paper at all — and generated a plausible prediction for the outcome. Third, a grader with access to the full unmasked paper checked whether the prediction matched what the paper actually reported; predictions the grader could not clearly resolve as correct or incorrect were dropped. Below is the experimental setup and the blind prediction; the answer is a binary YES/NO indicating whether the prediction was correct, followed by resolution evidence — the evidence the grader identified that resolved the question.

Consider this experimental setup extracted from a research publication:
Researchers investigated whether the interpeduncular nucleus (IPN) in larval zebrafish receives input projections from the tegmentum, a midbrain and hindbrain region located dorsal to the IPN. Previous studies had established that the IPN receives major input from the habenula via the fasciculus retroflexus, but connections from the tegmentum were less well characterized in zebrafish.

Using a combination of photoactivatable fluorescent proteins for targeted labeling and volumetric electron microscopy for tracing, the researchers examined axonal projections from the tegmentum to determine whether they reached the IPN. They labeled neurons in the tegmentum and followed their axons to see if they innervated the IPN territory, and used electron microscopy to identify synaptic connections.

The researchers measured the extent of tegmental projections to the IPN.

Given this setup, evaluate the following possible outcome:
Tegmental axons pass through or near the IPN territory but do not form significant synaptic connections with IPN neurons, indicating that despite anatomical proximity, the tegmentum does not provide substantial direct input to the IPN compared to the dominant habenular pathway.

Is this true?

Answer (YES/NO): NO